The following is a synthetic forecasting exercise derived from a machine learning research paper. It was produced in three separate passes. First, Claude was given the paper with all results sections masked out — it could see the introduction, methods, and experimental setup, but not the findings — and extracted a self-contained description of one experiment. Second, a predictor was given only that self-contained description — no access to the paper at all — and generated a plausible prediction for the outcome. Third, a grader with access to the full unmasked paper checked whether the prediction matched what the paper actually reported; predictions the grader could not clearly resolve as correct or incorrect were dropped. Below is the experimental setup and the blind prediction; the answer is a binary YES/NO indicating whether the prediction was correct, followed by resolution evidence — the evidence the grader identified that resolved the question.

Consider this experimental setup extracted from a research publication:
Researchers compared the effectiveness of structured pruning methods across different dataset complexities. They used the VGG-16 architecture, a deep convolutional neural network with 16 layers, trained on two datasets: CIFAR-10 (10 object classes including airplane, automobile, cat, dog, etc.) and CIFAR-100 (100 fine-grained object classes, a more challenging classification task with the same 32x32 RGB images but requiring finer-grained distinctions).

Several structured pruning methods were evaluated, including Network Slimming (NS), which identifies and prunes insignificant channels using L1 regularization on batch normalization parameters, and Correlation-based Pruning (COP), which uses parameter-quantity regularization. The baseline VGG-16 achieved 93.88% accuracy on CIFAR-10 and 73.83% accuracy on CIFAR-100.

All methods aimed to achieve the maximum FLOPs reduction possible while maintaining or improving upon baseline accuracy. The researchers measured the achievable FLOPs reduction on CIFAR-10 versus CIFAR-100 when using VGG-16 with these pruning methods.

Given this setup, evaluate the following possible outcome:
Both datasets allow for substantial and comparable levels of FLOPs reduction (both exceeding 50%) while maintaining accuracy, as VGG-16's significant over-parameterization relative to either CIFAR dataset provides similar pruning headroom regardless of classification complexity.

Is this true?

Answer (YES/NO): NO